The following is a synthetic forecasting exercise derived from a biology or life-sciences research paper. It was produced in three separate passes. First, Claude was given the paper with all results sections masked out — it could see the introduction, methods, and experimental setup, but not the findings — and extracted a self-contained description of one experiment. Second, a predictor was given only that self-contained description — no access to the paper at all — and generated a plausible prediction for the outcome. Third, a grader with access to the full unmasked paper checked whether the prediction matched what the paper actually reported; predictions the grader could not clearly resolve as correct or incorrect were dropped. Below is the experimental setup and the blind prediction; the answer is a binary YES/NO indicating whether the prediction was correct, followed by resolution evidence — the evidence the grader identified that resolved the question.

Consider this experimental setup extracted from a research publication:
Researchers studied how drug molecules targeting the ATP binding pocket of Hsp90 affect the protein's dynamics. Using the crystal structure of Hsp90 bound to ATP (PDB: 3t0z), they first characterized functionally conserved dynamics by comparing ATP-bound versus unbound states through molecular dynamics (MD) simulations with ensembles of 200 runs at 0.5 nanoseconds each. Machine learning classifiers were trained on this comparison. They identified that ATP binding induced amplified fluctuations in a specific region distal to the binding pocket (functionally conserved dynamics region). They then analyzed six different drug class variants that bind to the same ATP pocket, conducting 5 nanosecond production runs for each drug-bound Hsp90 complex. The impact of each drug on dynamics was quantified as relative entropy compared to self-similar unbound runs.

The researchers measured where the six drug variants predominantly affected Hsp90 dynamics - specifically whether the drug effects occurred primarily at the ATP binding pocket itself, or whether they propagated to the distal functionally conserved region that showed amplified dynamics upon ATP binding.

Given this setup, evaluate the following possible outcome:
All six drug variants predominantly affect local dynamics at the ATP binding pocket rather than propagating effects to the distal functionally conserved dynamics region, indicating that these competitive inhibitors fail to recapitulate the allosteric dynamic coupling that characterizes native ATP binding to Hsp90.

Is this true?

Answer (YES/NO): NO